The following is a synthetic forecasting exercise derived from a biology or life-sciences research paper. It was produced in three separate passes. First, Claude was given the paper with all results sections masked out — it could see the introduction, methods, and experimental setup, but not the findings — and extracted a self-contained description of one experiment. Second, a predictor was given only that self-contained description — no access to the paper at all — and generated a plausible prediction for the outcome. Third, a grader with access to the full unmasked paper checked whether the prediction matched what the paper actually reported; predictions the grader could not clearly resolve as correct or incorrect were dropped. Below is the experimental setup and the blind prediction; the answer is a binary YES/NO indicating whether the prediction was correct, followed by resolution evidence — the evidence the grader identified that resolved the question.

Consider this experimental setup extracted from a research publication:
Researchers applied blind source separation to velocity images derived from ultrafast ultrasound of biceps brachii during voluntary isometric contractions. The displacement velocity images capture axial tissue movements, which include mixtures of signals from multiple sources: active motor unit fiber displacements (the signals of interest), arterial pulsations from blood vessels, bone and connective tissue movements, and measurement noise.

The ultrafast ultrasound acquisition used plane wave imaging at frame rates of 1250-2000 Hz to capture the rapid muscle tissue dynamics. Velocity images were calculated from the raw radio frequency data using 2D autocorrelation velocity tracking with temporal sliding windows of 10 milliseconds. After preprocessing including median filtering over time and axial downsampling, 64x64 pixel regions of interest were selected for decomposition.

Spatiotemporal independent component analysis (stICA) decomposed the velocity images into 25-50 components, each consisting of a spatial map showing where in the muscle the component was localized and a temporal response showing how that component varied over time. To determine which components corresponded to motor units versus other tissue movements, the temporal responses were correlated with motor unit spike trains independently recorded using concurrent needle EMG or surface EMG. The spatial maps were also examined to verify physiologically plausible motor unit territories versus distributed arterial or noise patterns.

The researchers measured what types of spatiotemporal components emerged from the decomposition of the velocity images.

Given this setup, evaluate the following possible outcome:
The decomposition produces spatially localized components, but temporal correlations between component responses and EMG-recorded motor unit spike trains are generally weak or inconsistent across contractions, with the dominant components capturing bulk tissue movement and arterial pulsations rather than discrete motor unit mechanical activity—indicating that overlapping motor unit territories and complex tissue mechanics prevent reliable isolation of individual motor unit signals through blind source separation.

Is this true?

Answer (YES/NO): NO